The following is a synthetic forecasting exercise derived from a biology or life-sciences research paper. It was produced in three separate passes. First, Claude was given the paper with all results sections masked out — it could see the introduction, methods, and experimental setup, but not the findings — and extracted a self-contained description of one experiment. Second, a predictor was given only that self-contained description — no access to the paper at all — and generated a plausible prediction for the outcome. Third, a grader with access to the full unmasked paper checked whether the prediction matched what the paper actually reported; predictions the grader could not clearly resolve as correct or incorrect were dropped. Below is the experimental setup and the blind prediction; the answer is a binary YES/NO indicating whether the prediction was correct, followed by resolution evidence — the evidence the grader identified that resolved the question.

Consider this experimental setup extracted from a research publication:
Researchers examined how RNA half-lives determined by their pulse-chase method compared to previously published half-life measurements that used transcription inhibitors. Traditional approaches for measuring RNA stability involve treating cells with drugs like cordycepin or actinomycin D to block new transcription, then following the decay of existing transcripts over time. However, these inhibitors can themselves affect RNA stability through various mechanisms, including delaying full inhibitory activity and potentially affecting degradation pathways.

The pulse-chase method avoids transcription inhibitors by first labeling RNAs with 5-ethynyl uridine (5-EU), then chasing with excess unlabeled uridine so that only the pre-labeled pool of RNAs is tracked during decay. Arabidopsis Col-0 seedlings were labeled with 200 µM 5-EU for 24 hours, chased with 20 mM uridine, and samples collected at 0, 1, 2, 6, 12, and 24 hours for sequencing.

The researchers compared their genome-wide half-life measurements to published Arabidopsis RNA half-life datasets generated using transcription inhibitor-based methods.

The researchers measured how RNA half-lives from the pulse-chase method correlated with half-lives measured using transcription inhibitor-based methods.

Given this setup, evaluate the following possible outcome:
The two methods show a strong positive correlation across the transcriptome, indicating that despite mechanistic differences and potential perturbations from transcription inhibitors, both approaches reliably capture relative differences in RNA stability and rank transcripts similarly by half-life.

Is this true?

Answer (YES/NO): NO